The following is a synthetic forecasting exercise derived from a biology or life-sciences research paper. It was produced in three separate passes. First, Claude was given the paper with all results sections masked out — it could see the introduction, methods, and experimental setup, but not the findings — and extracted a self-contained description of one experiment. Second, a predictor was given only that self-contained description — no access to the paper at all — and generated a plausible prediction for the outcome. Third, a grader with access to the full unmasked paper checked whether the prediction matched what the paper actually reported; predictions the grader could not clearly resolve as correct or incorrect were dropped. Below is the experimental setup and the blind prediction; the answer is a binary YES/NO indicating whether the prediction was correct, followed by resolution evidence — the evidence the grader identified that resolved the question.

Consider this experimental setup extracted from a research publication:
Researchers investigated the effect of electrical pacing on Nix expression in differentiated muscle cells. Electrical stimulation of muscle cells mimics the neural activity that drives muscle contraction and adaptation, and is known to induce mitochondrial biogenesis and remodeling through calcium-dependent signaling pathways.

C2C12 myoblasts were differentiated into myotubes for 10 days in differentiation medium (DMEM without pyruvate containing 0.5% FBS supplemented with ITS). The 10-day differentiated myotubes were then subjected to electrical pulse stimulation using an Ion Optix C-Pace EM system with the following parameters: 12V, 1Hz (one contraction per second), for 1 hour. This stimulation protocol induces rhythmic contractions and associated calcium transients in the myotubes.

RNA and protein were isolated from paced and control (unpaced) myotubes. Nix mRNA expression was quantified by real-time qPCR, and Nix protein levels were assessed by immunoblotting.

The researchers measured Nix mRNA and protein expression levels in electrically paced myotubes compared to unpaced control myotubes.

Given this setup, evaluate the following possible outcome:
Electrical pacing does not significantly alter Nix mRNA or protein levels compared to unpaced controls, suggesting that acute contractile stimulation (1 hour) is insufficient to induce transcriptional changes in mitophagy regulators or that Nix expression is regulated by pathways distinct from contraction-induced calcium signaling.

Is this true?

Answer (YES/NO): NO